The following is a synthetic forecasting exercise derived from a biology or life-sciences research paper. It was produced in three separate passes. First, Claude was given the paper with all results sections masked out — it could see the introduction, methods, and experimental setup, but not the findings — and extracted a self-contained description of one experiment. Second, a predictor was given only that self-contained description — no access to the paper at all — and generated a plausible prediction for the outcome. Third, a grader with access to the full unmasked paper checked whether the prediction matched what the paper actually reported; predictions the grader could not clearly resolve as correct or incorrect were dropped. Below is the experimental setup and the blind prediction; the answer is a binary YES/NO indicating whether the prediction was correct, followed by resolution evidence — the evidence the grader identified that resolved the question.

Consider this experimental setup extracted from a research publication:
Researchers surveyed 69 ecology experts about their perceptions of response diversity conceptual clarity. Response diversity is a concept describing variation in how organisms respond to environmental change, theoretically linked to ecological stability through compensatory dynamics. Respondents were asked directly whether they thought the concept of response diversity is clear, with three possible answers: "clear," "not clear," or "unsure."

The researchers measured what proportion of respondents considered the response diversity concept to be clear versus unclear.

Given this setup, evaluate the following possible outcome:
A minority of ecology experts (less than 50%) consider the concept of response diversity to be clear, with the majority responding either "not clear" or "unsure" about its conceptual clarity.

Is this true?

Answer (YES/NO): YES